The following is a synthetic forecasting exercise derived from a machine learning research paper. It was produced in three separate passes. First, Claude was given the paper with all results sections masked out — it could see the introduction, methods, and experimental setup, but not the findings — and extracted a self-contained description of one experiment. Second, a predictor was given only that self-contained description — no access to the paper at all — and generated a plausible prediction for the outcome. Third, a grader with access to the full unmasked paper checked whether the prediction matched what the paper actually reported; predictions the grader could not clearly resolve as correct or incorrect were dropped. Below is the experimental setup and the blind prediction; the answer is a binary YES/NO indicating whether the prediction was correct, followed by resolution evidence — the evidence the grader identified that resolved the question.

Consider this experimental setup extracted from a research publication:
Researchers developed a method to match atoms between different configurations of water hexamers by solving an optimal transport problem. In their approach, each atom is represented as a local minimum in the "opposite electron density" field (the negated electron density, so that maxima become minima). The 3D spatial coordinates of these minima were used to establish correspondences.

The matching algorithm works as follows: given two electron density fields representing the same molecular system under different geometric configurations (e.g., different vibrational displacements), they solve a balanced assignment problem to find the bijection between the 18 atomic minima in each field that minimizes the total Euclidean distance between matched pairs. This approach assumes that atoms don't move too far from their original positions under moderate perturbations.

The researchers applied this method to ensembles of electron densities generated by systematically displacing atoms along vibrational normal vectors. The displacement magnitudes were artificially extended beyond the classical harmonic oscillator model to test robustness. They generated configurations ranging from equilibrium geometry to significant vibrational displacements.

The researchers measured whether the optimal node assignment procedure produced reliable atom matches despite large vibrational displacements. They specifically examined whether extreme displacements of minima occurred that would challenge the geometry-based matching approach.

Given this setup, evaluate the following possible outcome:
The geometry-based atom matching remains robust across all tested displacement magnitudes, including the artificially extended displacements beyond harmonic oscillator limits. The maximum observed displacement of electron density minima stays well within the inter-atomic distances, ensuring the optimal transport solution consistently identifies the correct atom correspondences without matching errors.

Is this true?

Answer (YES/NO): YES